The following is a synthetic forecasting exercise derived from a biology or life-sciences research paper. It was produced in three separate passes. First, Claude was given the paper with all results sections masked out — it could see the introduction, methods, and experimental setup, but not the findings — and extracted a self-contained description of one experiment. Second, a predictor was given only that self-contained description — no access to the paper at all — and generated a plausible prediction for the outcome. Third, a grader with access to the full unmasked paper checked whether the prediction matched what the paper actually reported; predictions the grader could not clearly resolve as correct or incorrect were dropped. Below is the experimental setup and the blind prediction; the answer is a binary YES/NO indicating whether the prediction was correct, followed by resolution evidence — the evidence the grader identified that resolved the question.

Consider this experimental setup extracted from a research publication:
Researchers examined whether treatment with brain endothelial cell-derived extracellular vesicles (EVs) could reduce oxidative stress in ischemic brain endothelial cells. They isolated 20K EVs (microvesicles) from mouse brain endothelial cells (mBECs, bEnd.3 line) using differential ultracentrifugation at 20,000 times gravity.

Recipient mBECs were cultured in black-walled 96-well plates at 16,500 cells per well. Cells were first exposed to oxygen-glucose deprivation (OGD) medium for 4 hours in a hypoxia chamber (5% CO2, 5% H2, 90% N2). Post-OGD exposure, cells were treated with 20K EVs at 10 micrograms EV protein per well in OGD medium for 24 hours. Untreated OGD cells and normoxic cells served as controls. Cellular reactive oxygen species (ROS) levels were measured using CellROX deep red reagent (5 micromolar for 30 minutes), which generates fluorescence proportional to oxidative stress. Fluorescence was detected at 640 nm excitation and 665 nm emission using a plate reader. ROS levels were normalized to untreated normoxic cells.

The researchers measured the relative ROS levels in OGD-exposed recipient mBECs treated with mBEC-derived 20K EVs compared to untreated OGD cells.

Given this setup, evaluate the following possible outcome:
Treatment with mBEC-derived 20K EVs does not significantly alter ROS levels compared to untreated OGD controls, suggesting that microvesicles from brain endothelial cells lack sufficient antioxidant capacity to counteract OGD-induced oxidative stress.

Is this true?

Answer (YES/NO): NO